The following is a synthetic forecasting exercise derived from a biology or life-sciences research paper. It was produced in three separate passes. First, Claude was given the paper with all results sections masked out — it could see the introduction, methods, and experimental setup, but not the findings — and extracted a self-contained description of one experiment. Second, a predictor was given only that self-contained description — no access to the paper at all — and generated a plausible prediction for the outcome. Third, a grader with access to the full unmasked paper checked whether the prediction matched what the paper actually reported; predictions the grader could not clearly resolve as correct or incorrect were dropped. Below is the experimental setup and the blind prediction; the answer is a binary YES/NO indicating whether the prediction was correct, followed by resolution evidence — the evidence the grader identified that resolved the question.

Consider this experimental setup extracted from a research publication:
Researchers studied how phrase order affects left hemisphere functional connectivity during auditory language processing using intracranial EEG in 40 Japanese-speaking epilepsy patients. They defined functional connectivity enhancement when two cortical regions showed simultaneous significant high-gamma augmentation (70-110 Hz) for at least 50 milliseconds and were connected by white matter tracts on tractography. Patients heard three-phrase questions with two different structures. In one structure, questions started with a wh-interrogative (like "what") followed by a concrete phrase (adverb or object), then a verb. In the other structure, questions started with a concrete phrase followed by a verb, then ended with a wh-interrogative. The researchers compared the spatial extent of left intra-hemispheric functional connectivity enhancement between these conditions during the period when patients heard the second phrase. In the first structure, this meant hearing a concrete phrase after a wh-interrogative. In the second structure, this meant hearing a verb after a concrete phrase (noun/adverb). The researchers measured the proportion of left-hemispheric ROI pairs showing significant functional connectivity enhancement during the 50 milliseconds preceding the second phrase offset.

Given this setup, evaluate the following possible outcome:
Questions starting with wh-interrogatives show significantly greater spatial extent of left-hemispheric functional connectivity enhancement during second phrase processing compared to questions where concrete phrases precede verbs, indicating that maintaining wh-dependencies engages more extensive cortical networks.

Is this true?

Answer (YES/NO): NO